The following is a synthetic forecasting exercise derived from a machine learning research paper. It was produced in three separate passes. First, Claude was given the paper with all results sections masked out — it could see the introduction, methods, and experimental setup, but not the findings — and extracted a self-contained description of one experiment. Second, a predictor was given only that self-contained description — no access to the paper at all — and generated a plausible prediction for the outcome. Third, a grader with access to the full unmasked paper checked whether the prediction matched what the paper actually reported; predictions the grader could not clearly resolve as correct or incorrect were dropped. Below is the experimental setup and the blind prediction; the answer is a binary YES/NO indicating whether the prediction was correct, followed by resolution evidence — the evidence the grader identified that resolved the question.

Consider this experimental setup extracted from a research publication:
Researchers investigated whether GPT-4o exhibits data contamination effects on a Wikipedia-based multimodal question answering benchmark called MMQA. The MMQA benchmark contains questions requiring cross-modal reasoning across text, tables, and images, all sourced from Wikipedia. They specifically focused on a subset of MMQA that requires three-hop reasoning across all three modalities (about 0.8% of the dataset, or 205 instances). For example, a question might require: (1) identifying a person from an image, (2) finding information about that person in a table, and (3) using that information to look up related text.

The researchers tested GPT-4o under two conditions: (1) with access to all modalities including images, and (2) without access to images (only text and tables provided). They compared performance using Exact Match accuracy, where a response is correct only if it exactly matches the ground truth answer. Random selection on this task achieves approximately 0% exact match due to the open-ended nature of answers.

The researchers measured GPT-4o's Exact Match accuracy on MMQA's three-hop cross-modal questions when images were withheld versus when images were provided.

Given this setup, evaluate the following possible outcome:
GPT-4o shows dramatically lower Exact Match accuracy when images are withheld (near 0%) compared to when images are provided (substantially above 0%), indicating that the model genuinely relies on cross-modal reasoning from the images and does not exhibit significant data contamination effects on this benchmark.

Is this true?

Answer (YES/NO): NO